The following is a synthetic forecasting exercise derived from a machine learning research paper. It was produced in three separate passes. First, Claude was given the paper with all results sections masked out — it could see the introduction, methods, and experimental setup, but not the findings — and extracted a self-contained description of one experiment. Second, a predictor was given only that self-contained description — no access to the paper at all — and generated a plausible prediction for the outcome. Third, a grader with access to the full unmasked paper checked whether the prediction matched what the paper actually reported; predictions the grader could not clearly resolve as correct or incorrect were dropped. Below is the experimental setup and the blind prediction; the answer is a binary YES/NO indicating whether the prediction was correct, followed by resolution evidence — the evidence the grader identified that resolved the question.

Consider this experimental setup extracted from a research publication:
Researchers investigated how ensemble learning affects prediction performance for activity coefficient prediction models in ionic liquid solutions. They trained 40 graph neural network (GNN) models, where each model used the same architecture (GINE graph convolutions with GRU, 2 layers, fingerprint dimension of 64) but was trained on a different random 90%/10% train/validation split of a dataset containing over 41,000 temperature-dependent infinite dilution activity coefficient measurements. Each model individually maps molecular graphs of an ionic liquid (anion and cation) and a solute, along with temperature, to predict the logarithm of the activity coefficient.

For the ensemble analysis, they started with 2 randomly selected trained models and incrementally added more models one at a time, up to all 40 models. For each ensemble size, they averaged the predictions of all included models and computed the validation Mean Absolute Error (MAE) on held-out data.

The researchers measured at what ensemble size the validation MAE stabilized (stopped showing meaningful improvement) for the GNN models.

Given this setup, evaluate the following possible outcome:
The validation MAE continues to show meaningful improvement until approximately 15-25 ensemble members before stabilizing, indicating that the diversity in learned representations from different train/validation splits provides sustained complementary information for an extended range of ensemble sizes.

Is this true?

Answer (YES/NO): NO